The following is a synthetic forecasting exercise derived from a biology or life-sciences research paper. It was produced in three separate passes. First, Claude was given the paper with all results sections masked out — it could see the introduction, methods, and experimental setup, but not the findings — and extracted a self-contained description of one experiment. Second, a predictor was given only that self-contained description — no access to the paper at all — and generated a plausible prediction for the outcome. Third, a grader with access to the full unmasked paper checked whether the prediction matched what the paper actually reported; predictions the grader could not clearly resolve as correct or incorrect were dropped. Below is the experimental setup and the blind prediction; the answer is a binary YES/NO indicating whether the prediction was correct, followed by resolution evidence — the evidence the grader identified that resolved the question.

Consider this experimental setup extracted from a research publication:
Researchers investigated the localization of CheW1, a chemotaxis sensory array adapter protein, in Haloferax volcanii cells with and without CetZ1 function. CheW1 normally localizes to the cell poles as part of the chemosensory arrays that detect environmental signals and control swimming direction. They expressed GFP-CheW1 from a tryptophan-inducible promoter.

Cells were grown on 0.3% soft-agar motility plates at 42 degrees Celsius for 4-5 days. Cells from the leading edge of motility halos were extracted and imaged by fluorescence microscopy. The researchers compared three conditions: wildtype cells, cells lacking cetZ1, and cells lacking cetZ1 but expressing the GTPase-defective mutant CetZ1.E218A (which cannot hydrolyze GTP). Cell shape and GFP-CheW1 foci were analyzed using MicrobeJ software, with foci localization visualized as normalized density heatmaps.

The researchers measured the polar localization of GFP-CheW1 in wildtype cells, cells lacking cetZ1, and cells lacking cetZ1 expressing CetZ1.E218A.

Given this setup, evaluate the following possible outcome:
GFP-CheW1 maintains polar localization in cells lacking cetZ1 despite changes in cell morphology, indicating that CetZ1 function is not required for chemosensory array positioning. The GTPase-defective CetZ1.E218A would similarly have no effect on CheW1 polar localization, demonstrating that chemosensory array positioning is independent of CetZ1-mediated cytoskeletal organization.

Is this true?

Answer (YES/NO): NO